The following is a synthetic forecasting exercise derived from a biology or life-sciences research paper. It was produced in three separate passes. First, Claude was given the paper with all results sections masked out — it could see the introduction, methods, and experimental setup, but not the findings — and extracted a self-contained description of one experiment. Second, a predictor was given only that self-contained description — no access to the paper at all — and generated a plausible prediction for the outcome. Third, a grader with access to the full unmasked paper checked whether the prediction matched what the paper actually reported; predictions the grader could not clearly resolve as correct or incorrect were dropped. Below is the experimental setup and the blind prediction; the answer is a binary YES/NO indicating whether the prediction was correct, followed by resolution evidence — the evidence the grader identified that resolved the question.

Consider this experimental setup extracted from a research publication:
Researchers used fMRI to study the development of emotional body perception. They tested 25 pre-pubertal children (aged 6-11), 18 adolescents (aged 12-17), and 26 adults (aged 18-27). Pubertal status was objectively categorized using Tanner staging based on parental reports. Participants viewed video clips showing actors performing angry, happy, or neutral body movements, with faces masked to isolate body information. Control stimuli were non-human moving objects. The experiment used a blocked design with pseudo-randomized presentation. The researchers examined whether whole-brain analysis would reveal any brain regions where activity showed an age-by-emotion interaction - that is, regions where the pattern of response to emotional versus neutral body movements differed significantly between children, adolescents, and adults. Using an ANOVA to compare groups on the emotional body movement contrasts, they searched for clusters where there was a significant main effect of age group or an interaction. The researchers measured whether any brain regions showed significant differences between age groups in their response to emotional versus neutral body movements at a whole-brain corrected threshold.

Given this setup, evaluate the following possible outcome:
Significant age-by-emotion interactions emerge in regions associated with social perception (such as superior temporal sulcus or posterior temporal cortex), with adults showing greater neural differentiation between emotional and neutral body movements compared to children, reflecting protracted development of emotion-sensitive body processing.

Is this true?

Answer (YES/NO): NO